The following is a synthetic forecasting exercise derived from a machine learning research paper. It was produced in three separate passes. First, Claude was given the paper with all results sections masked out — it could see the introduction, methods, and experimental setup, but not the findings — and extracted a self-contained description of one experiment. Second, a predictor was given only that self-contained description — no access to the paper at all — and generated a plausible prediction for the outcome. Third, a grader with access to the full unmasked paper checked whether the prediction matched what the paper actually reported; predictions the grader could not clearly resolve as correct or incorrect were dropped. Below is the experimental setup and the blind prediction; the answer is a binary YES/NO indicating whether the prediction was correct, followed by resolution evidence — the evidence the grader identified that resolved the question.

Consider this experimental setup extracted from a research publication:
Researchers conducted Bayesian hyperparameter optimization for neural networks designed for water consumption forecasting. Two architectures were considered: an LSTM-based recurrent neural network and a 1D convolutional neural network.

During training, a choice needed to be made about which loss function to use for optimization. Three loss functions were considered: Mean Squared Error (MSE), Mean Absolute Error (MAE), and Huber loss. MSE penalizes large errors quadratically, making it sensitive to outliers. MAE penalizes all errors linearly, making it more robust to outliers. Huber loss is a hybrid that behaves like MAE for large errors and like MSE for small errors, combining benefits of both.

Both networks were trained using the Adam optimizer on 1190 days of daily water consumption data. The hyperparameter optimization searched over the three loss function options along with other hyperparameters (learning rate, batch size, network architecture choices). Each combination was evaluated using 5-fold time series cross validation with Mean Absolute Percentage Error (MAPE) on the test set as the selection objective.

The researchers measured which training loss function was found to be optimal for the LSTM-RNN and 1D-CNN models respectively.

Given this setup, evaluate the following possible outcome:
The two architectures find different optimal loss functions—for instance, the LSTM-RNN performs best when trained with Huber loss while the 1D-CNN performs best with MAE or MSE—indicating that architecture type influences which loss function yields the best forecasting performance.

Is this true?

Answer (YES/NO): NO